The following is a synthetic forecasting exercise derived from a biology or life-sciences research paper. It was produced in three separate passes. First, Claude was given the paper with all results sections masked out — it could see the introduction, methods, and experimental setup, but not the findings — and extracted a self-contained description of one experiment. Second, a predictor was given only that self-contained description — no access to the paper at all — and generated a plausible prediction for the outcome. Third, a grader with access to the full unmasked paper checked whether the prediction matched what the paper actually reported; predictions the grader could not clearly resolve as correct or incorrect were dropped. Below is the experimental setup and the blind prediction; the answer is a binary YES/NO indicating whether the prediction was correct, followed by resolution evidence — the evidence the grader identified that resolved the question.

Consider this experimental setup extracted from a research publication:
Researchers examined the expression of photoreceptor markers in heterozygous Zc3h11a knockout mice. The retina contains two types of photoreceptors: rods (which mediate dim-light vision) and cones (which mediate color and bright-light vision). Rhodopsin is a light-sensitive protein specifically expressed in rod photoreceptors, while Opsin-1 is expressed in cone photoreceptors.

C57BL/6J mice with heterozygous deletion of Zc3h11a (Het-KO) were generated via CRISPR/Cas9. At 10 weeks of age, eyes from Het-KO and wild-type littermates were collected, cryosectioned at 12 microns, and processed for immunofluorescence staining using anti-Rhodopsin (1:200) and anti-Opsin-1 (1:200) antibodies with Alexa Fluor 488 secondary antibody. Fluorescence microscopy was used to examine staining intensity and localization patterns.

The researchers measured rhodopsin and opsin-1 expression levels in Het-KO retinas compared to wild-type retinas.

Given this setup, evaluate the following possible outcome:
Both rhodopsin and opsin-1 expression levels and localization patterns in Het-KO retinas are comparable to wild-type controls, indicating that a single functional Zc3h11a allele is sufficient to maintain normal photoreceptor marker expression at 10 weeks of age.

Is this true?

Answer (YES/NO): YES